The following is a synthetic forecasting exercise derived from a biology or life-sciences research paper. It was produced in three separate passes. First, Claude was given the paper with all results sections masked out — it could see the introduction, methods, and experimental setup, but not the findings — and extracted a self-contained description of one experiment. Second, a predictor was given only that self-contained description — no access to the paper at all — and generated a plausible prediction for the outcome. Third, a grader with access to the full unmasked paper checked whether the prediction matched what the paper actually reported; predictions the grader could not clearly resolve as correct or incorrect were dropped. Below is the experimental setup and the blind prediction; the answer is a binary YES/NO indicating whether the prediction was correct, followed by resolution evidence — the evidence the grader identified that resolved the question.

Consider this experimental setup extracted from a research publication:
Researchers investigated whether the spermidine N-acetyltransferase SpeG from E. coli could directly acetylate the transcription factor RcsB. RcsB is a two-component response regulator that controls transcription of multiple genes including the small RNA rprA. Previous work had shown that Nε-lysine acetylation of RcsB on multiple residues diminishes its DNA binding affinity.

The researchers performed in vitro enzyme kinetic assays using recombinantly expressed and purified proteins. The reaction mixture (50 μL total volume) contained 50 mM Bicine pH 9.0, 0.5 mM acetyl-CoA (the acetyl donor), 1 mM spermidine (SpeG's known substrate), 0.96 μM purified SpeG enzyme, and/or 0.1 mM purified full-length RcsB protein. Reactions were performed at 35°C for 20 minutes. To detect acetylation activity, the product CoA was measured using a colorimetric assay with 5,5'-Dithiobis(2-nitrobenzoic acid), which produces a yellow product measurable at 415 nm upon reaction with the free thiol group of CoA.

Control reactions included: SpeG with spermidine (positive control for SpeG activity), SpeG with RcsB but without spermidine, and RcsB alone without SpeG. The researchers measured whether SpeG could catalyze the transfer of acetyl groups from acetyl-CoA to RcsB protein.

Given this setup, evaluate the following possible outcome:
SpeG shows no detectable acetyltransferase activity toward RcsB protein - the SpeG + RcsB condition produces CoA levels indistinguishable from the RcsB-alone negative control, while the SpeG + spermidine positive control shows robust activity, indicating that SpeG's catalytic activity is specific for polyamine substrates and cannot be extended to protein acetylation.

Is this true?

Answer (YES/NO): YES